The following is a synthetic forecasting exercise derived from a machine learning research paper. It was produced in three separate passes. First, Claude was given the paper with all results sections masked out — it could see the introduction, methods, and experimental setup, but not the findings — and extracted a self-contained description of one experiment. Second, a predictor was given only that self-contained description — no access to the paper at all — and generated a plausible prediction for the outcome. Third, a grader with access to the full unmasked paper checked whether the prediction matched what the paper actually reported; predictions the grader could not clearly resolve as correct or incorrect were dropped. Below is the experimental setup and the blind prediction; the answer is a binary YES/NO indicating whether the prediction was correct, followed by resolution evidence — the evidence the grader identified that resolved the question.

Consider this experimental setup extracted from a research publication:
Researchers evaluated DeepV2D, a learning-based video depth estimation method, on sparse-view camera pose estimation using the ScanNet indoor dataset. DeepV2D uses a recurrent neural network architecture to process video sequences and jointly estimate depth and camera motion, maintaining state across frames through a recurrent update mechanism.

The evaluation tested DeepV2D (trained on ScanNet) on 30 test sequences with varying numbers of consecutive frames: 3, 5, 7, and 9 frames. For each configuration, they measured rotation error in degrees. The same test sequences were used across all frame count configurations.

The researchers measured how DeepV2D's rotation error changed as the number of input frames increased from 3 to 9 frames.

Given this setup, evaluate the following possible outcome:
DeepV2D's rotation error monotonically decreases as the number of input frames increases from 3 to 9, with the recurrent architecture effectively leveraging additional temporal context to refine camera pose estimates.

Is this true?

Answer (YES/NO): NO